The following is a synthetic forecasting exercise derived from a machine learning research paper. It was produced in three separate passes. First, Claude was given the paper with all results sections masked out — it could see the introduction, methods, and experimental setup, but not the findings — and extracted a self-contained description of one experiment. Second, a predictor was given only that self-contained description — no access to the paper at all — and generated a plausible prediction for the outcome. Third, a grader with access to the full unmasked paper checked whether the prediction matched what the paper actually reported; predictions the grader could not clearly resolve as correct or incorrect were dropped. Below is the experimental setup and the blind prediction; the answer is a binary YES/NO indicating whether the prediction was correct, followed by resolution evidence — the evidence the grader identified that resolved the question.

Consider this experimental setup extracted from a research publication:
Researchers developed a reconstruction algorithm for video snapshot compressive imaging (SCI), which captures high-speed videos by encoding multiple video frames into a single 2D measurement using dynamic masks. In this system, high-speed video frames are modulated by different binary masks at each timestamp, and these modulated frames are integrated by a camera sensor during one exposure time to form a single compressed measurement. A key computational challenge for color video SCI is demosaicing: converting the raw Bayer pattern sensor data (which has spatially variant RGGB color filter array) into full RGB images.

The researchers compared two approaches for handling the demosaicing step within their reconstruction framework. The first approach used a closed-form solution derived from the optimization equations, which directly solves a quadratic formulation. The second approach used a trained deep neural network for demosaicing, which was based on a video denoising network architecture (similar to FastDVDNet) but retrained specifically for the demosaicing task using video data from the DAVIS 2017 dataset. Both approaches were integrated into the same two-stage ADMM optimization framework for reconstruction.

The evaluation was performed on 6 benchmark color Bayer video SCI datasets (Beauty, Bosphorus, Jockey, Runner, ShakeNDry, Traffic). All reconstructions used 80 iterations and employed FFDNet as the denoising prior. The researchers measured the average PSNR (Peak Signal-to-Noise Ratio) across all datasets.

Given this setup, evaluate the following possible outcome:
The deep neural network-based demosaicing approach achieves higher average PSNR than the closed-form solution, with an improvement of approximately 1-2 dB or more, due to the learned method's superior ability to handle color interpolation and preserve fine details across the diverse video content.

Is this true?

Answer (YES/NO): YES